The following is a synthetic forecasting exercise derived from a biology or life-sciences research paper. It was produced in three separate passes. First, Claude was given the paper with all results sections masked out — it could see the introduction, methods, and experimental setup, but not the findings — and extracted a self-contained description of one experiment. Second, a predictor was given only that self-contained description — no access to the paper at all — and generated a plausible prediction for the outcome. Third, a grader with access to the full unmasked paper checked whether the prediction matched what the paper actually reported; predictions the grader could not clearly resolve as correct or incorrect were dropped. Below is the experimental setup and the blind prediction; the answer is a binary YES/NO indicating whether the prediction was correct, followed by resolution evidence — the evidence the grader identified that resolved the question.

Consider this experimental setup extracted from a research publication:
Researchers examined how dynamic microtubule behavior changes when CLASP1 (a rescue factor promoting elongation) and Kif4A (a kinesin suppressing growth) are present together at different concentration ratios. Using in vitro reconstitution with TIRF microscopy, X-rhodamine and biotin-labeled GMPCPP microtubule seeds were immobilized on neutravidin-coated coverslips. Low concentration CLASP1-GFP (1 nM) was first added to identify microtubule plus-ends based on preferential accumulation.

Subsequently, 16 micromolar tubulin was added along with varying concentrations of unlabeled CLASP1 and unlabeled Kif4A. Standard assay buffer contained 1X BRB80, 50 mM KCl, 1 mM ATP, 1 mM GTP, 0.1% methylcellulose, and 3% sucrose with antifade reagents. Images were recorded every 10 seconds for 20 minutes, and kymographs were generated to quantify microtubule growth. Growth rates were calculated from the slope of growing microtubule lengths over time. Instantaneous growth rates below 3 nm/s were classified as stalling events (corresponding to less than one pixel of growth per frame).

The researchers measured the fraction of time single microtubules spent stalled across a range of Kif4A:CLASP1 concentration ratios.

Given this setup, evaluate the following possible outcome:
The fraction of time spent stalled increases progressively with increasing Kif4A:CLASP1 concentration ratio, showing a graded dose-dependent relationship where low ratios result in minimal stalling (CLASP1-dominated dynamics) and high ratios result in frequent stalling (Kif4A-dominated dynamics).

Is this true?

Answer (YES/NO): YES